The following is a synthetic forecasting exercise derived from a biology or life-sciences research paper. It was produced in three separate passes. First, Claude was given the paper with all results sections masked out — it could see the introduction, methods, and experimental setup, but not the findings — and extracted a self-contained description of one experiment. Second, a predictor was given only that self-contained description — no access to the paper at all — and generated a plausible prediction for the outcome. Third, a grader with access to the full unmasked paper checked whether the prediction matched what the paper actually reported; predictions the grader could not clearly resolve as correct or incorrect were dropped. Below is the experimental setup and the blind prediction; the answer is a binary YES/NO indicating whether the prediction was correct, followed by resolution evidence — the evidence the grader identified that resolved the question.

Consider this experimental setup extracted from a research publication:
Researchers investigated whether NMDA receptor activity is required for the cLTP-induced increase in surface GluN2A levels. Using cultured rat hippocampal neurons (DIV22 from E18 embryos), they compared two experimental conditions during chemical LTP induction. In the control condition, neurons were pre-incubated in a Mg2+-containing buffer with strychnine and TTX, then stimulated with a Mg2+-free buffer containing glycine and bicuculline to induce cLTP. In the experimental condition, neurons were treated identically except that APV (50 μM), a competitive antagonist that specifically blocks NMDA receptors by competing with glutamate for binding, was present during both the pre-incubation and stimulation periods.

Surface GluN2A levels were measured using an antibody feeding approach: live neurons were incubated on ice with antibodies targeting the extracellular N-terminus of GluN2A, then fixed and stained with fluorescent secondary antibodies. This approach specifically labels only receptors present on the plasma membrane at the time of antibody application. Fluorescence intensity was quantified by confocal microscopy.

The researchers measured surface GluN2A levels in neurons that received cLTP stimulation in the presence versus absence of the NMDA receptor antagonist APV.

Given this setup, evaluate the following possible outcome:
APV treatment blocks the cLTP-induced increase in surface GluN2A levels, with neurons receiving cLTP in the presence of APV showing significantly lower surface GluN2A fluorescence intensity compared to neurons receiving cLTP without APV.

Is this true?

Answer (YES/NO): YES